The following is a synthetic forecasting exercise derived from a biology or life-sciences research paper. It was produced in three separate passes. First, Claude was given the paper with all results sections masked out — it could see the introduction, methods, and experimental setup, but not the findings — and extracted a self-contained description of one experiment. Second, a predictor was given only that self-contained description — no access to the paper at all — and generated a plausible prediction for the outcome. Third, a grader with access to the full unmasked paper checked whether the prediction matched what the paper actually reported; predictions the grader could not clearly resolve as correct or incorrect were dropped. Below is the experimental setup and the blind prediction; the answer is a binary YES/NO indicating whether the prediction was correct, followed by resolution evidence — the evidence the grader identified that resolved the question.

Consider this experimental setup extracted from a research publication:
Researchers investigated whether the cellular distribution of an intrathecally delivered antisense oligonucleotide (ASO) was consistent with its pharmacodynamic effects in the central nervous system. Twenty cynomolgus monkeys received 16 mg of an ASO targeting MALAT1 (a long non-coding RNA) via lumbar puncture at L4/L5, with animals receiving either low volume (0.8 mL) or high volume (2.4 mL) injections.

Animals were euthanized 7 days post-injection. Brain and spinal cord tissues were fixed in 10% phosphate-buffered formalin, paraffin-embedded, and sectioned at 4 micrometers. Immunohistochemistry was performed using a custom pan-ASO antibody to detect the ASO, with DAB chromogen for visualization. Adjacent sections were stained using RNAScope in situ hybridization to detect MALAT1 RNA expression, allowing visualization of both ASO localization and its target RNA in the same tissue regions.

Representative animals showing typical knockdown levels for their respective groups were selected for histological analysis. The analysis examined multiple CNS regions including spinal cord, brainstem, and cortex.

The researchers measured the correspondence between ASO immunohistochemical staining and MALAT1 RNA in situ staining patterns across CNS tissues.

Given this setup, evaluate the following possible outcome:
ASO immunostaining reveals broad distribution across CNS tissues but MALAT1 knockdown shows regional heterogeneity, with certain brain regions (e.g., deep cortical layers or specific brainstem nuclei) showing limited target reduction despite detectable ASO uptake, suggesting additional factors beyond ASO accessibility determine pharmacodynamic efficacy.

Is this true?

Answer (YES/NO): NO